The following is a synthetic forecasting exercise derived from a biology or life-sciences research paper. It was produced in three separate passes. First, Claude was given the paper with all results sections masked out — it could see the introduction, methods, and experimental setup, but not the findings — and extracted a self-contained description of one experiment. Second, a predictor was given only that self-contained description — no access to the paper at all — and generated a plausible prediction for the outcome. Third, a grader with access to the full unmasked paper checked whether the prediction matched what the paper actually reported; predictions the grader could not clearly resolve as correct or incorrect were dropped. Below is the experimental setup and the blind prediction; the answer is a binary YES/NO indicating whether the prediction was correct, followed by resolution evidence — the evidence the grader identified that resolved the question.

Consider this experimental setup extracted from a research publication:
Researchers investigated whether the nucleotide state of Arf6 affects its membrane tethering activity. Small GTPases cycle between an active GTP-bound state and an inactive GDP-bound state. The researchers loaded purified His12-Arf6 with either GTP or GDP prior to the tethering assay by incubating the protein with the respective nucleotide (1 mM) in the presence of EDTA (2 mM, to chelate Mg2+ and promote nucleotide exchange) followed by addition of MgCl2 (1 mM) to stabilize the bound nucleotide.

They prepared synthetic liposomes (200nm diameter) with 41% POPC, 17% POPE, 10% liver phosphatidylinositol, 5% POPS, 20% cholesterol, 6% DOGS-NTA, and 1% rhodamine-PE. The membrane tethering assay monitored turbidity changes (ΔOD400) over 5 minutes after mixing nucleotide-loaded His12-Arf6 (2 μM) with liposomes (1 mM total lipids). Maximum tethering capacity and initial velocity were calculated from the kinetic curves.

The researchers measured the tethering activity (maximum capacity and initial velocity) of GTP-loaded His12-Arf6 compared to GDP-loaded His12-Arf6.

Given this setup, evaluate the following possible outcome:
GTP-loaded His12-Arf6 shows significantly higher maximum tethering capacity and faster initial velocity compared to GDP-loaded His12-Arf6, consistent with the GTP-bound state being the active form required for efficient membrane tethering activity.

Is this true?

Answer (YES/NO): NO